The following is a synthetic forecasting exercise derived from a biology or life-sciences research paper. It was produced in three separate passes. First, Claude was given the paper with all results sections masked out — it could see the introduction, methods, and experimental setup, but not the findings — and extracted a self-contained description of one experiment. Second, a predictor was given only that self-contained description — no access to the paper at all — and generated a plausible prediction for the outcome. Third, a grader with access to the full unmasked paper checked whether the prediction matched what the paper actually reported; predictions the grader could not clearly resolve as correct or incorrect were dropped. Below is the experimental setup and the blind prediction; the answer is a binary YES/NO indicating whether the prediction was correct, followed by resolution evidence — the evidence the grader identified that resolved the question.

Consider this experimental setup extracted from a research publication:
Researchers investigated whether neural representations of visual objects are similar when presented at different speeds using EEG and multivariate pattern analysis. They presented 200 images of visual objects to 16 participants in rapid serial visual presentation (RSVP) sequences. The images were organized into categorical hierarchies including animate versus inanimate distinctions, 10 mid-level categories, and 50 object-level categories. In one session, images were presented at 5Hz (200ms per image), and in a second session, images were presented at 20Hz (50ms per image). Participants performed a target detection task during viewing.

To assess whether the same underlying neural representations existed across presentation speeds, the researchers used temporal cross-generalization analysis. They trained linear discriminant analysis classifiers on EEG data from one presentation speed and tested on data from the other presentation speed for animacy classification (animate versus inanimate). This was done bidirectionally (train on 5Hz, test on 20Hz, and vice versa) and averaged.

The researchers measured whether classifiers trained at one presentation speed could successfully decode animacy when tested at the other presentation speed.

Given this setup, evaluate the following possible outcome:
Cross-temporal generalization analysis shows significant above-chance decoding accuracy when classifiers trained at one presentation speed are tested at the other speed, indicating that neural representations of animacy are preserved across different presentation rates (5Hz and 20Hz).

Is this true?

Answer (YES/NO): NO